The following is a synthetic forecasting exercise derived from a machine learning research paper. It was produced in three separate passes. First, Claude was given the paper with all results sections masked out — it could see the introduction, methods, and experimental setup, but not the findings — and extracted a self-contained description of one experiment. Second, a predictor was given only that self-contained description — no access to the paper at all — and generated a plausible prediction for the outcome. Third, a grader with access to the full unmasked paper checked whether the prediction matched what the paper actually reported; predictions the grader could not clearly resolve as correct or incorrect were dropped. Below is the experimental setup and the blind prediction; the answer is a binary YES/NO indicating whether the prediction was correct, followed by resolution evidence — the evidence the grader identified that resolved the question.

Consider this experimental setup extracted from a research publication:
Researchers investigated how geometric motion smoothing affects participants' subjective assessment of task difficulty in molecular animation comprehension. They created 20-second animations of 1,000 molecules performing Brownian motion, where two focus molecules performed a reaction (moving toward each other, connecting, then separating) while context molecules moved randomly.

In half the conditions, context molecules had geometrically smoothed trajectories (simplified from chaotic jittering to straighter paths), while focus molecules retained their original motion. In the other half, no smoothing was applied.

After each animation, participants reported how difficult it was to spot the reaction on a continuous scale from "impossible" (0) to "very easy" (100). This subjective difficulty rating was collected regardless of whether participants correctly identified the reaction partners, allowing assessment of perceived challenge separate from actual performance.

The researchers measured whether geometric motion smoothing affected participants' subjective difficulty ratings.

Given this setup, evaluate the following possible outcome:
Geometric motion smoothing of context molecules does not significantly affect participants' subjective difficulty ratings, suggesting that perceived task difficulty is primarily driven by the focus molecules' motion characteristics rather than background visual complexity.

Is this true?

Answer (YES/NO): NO